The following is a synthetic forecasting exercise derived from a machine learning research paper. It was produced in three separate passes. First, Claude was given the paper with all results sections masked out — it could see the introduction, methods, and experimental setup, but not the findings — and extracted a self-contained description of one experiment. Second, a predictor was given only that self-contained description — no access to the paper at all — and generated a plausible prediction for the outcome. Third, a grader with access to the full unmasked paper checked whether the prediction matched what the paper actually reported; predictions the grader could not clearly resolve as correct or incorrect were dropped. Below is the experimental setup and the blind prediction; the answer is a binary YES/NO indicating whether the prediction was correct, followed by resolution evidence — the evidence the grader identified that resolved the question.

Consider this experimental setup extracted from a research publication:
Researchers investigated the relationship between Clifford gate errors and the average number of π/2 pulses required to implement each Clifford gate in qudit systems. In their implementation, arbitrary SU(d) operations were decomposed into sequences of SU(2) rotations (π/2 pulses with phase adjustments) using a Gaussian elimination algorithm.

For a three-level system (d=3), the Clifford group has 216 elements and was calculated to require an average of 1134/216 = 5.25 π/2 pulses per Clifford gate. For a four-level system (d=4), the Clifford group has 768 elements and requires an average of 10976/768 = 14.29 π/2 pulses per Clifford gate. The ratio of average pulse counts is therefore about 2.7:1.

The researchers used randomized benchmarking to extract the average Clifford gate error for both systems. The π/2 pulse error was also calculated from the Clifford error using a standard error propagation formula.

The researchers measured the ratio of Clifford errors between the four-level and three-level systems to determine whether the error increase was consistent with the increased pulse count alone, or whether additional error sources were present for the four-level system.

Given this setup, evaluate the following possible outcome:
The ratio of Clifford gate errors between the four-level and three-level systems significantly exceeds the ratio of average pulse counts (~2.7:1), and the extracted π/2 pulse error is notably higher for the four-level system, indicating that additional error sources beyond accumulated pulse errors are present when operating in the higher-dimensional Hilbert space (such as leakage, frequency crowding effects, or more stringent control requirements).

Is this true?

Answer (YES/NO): YES